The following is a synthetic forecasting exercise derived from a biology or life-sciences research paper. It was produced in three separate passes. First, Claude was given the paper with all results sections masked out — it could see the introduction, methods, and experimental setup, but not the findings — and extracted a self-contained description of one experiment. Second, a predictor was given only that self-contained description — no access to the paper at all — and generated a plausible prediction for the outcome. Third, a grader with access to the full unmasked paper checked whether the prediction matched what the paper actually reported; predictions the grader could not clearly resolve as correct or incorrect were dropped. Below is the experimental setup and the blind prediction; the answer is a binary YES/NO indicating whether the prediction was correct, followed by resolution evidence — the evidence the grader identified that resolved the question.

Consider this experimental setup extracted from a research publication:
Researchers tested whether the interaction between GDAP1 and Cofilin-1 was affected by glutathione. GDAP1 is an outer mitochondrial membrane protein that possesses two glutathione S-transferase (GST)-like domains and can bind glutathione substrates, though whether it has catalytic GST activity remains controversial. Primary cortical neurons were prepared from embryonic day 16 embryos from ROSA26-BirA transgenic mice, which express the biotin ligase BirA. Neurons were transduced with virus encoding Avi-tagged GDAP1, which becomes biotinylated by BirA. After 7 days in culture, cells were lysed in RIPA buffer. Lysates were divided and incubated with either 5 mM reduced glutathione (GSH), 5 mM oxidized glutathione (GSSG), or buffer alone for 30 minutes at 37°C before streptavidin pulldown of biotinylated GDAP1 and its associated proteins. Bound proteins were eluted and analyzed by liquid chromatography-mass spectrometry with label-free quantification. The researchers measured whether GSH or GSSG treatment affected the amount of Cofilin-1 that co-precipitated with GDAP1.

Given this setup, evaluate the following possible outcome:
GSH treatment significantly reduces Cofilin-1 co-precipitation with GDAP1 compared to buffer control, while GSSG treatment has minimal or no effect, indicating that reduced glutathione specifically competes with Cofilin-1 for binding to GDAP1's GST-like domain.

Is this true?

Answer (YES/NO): NO